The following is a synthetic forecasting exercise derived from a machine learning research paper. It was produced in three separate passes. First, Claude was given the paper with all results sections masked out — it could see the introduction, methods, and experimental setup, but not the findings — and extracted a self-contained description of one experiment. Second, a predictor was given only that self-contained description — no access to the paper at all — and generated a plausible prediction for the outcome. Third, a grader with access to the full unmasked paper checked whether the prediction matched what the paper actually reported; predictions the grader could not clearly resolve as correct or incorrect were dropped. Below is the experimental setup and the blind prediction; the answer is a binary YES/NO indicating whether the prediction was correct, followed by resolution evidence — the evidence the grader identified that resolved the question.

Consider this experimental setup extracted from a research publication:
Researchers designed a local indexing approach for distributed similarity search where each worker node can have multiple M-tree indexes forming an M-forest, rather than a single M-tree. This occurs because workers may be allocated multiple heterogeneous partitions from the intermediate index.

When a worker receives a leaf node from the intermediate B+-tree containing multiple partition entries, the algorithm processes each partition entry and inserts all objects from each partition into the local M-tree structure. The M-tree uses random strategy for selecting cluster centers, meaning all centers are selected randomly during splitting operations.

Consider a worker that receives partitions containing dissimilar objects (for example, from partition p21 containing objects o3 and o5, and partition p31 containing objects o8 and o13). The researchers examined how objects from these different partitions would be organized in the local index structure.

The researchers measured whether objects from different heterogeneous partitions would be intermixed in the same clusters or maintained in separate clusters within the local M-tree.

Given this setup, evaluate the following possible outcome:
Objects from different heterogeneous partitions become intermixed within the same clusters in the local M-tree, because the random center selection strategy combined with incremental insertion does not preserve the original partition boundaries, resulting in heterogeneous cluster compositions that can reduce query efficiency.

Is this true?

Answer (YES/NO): NO